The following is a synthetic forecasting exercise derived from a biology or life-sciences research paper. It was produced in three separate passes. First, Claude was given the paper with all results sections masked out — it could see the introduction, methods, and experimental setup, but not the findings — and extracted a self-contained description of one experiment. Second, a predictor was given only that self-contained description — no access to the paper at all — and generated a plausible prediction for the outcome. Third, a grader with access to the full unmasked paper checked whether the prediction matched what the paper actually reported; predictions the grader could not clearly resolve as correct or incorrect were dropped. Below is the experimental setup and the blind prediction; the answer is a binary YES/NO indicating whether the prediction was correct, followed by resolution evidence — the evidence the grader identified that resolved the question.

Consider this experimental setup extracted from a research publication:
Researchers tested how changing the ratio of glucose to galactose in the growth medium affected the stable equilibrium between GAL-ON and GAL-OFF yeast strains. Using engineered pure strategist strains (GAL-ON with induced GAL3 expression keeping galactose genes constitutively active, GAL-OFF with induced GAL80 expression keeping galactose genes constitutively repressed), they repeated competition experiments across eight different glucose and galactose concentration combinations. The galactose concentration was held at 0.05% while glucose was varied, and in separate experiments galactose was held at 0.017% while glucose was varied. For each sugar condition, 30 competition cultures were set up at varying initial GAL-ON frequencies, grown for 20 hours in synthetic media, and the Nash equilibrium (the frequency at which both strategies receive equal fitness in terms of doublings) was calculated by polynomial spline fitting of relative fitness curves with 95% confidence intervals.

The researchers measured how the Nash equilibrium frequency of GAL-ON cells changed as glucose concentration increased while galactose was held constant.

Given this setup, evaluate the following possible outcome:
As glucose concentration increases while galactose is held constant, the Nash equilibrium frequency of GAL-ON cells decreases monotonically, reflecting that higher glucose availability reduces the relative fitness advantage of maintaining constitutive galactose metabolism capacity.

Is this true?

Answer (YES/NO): YES